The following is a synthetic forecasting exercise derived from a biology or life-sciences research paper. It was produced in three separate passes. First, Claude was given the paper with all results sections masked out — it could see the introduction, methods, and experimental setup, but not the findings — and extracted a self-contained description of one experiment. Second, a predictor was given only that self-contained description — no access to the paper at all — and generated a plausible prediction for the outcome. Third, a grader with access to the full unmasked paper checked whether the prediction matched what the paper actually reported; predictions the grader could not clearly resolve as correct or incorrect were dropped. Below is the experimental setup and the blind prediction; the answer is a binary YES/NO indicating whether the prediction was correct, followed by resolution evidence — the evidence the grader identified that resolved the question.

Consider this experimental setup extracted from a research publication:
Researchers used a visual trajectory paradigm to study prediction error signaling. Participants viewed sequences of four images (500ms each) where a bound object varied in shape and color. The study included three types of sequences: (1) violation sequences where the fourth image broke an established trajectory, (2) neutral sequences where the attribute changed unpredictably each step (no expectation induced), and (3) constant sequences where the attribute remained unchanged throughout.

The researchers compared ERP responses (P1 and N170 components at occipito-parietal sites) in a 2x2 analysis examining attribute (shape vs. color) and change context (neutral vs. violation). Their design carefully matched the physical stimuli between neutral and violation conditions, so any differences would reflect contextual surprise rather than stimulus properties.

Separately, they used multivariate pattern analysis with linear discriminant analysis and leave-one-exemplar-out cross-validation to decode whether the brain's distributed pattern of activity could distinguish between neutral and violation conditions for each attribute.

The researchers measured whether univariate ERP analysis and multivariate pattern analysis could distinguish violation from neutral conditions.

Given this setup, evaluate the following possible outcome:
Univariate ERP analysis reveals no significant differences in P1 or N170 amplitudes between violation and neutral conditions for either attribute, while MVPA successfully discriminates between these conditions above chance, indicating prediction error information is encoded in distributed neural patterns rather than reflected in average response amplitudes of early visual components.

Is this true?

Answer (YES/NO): YES